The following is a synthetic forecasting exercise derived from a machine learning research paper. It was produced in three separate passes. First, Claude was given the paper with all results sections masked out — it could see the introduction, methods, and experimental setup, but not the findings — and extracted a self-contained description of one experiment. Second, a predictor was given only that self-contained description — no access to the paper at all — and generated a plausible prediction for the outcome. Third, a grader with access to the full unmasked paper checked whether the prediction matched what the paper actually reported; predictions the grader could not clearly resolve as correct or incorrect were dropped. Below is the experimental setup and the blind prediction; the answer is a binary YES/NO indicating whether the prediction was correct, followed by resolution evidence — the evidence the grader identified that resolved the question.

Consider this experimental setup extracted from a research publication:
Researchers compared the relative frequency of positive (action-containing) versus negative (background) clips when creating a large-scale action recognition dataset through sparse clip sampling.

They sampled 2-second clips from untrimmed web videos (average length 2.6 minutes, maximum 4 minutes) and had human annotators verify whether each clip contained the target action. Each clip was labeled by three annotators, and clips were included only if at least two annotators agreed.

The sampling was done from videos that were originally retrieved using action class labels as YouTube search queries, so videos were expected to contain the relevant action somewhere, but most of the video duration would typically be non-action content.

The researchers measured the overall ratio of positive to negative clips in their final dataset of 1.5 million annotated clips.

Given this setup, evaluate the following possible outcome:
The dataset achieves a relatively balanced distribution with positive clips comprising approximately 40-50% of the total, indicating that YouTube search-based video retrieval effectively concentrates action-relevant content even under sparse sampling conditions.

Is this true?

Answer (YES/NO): YES